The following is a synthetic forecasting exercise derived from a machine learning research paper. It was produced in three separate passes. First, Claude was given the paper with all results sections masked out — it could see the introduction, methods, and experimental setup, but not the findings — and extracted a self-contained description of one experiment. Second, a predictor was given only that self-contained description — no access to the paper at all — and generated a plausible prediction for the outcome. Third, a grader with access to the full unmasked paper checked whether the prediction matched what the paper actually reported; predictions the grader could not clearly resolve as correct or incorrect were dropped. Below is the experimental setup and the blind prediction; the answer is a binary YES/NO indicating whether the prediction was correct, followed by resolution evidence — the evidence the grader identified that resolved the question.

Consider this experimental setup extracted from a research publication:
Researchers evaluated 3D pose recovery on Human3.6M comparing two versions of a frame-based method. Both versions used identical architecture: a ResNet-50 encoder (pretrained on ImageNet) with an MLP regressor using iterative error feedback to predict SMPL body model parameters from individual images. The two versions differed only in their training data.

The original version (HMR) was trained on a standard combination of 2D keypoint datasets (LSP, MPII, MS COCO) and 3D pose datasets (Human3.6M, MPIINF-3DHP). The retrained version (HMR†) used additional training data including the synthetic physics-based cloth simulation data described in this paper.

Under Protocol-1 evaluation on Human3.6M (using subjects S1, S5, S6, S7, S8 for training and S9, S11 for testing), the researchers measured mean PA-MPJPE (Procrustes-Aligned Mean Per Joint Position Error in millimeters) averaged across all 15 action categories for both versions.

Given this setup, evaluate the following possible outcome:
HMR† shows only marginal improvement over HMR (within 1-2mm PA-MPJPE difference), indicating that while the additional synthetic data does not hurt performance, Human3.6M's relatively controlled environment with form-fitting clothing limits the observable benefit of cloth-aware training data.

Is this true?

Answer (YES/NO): YES